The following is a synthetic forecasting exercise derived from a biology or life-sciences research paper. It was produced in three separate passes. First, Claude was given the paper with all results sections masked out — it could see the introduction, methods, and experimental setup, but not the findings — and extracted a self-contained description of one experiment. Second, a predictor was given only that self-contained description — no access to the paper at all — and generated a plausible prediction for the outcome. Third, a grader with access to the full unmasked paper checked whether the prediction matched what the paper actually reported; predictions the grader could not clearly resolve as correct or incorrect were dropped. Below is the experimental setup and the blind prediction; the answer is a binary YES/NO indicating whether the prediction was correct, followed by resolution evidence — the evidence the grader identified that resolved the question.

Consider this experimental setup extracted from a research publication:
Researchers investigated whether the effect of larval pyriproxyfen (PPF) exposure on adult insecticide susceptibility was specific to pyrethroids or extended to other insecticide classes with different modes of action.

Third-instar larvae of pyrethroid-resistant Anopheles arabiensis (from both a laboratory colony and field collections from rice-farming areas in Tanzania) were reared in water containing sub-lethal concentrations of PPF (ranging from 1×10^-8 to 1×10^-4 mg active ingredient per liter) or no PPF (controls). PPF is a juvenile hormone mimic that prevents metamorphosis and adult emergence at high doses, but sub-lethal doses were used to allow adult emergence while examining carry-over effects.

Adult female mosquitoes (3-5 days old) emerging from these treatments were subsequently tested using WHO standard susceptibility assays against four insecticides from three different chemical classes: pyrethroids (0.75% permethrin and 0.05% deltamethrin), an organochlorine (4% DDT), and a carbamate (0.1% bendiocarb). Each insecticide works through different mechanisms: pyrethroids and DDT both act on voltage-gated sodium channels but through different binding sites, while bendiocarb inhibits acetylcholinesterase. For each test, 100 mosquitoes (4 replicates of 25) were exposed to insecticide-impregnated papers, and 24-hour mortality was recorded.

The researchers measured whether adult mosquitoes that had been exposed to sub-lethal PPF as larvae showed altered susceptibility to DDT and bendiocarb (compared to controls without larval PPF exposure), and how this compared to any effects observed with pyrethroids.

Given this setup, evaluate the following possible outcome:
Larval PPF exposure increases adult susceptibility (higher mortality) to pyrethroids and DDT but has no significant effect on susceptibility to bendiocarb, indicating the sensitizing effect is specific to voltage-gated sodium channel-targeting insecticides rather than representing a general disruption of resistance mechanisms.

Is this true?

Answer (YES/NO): NO